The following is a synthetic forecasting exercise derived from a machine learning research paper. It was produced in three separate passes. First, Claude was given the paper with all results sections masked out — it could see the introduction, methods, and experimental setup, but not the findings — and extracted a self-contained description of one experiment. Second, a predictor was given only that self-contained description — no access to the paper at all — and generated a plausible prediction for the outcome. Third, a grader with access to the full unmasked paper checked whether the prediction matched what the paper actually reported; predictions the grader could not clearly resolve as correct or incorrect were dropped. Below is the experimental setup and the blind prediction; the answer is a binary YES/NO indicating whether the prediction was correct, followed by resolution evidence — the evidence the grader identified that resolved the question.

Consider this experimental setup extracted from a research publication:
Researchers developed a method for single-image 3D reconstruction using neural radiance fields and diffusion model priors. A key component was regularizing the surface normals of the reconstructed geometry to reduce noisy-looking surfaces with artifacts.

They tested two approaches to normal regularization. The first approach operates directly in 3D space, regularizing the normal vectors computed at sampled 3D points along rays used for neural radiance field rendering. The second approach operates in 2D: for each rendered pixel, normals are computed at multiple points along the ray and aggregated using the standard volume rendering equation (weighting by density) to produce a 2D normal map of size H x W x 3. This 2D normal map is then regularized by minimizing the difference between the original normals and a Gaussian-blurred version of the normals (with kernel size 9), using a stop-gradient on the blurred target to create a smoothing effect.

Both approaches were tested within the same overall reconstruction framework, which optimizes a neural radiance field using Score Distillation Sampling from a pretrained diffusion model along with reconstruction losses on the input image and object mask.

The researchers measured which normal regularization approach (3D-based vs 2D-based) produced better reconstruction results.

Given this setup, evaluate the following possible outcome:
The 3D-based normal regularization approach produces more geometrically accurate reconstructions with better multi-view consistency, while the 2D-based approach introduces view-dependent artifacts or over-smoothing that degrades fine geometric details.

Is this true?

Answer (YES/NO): NO